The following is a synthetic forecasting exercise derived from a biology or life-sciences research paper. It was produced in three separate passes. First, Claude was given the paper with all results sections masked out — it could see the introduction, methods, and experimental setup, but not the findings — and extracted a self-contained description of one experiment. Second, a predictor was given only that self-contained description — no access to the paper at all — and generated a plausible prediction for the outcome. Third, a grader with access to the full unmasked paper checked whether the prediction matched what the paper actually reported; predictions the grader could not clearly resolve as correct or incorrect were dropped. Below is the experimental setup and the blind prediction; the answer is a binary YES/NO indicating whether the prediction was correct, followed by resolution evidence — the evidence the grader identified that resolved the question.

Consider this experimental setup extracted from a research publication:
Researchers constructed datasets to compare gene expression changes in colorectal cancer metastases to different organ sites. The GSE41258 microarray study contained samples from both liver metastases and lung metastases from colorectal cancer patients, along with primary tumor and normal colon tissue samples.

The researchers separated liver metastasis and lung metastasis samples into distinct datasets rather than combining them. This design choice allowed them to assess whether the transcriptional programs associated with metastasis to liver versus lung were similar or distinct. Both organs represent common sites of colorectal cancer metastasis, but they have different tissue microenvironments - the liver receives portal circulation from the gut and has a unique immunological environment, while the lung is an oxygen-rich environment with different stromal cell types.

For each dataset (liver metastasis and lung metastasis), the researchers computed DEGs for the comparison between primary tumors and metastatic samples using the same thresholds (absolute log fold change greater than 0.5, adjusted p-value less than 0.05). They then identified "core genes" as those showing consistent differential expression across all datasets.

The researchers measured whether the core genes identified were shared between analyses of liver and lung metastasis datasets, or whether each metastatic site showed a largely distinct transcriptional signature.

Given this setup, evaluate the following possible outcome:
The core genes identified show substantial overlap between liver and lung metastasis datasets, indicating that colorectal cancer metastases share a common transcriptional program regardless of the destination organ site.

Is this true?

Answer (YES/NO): YES